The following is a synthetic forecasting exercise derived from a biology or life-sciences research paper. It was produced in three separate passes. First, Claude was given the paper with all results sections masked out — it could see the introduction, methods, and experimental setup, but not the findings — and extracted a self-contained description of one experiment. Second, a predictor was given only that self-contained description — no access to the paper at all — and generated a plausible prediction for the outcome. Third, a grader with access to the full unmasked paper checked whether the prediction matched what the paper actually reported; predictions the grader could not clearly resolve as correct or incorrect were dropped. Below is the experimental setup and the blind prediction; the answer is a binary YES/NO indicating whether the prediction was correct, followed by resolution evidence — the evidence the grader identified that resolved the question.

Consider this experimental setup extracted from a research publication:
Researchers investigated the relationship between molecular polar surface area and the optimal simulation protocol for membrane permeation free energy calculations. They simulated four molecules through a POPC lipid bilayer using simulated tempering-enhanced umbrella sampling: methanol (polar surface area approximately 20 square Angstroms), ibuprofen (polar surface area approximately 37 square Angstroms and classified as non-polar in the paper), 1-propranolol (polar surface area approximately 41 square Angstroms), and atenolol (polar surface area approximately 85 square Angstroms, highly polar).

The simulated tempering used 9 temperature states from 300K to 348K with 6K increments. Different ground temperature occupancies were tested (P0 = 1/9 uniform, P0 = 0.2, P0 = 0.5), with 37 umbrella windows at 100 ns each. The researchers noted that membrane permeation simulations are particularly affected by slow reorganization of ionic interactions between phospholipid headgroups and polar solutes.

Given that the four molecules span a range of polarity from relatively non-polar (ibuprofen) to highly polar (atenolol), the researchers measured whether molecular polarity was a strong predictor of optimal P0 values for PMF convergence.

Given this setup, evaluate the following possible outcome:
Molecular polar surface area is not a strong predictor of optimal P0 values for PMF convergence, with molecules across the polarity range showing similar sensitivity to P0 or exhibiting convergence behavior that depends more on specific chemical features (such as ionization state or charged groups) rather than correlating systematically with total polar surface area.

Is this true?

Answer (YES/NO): YES